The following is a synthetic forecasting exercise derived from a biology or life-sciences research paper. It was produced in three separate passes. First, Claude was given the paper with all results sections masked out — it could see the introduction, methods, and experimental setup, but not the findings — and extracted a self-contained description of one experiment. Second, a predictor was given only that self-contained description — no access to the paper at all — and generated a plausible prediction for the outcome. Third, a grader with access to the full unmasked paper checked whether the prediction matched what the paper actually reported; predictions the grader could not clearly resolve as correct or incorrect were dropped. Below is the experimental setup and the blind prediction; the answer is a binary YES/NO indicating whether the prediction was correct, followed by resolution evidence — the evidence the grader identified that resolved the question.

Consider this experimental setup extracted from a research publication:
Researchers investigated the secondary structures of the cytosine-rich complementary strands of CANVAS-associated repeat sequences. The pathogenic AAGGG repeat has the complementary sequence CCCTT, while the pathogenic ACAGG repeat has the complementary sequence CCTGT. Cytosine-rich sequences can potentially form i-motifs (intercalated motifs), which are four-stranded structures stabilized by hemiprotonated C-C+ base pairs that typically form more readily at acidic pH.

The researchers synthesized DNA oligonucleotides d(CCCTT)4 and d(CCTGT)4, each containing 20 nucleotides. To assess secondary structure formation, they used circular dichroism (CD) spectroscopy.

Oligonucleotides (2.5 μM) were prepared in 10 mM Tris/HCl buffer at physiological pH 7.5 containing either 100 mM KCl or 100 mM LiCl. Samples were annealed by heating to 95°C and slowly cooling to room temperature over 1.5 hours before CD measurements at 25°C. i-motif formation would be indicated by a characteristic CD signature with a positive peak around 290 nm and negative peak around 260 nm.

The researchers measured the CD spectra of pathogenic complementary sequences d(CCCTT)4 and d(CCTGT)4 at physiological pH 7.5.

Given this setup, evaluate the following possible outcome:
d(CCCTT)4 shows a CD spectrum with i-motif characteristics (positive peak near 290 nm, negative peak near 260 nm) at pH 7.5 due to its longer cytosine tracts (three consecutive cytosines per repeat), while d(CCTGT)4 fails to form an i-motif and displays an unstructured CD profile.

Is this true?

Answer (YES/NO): NO